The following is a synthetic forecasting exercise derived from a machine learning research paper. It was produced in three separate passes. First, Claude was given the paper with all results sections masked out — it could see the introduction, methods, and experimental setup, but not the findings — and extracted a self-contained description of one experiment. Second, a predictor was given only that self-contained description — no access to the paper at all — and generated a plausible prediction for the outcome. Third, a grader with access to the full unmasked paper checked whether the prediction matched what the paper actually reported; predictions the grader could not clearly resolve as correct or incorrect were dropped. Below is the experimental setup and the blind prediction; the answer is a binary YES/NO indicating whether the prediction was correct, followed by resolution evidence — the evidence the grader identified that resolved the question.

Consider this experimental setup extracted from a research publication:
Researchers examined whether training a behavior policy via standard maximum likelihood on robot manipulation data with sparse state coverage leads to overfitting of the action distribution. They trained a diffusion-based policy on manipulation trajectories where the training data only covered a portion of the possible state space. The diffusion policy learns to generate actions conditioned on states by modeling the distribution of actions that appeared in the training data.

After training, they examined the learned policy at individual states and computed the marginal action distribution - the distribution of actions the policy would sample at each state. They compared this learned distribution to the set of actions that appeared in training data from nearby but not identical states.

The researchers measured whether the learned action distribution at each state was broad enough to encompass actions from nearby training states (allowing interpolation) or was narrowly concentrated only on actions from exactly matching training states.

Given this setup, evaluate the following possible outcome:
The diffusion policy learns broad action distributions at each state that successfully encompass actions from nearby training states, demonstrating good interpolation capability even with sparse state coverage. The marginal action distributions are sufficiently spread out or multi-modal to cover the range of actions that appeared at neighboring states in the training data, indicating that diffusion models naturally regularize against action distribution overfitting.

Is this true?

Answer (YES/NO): NO